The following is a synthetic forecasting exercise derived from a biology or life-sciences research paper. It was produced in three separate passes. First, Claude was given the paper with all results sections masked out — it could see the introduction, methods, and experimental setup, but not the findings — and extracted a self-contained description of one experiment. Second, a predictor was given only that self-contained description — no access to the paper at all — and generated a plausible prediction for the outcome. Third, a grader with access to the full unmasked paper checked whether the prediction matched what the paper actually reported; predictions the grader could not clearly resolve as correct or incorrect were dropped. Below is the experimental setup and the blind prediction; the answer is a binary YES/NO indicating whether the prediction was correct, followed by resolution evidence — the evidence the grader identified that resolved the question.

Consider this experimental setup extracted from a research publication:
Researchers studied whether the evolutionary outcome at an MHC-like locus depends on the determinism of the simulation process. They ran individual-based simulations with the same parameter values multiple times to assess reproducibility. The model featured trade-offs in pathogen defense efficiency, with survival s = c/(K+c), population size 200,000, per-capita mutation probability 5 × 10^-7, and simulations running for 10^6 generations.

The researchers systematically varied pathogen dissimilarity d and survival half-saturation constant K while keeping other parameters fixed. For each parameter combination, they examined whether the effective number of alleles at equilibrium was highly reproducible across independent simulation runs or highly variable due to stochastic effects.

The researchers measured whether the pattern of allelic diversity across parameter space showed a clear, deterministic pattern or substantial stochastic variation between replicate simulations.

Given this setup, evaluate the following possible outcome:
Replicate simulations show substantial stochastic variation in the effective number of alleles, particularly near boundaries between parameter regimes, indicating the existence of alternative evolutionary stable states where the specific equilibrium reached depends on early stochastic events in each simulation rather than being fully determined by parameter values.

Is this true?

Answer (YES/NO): NO